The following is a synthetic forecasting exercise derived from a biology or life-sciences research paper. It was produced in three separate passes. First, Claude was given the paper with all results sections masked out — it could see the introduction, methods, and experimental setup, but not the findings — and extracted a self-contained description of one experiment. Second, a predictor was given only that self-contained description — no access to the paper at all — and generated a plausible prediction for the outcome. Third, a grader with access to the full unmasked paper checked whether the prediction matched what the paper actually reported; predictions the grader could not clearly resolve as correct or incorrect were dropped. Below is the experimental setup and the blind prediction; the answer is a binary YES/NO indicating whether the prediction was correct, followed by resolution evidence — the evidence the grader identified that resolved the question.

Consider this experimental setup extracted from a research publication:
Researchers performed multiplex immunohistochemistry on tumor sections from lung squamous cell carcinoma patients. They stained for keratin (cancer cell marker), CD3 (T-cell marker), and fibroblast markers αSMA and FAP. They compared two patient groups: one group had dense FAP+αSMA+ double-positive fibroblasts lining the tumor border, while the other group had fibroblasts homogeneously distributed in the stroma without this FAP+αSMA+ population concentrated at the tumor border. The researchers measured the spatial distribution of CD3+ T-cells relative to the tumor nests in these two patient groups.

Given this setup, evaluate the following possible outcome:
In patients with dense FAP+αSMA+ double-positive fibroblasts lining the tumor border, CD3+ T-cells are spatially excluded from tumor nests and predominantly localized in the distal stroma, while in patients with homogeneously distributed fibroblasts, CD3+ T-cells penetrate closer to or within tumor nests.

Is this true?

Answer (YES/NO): YES